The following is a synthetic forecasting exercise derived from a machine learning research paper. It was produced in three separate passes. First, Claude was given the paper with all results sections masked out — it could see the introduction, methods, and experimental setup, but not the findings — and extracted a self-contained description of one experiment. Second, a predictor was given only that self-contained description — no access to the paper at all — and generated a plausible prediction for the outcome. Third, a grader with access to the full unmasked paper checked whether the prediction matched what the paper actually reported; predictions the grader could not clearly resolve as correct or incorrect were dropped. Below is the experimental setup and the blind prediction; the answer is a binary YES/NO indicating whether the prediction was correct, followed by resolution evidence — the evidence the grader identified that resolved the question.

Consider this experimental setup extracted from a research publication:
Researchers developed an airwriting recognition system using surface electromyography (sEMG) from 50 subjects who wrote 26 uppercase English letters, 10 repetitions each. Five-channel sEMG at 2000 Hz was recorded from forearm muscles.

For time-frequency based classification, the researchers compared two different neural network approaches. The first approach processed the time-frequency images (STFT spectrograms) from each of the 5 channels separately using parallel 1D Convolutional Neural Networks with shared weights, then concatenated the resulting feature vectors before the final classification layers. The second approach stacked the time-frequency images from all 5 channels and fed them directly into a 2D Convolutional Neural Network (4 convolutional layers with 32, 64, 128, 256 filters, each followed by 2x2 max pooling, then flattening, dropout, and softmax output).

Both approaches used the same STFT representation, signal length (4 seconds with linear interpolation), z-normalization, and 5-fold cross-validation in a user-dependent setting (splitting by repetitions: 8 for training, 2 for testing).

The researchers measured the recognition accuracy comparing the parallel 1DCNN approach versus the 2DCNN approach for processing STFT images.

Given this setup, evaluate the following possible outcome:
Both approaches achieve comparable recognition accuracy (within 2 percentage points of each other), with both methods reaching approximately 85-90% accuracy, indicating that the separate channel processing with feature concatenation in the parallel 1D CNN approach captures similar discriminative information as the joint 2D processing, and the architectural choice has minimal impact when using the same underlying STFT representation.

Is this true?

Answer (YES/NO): NO